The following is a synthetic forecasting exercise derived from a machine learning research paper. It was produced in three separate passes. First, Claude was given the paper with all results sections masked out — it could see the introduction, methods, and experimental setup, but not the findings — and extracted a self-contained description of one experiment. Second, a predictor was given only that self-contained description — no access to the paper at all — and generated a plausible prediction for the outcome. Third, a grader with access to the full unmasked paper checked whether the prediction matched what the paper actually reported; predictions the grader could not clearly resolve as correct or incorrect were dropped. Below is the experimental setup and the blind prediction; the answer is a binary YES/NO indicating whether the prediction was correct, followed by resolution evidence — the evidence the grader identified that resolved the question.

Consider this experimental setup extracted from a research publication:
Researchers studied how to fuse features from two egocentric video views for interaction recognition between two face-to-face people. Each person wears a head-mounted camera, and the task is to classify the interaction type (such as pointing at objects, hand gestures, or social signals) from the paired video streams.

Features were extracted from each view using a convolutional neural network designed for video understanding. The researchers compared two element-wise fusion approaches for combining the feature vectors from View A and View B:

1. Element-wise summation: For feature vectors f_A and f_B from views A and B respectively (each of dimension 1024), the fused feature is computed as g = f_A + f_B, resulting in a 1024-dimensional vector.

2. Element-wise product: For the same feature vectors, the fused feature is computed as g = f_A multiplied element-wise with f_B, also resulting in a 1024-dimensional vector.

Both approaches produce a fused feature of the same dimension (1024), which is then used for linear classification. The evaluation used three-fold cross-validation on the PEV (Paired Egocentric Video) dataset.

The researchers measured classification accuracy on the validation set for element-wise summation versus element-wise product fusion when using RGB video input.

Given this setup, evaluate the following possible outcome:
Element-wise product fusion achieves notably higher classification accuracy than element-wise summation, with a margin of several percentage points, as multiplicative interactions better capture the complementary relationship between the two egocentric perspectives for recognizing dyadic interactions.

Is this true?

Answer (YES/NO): NO